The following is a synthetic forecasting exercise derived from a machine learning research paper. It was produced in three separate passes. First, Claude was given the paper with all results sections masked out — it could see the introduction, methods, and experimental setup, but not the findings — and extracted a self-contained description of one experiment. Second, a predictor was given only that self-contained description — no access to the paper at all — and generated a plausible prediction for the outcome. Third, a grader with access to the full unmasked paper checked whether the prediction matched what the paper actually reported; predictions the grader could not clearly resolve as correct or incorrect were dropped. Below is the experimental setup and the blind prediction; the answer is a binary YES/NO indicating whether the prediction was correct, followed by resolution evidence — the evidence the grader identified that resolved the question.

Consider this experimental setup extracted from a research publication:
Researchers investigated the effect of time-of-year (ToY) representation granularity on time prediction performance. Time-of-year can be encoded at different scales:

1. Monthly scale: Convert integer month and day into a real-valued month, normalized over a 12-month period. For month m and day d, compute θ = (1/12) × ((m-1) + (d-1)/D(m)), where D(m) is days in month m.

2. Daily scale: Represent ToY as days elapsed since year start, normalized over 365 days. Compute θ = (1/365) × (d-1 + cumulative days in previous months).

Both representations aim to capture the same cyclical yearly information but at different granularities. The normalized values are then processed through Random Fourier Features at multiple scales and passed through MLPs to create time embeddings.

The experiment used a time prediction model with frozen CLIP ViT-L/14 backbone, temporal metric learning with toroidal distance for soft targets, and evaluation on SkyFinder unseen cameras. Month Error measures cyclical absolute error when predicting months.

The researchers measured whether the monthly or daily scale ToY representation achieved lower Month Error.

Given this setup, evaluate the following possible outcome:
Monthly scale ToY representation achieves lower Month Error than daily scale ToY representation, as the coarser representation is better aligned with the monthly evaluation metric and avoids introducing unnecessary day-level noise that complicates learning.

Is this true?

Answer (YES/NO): YES